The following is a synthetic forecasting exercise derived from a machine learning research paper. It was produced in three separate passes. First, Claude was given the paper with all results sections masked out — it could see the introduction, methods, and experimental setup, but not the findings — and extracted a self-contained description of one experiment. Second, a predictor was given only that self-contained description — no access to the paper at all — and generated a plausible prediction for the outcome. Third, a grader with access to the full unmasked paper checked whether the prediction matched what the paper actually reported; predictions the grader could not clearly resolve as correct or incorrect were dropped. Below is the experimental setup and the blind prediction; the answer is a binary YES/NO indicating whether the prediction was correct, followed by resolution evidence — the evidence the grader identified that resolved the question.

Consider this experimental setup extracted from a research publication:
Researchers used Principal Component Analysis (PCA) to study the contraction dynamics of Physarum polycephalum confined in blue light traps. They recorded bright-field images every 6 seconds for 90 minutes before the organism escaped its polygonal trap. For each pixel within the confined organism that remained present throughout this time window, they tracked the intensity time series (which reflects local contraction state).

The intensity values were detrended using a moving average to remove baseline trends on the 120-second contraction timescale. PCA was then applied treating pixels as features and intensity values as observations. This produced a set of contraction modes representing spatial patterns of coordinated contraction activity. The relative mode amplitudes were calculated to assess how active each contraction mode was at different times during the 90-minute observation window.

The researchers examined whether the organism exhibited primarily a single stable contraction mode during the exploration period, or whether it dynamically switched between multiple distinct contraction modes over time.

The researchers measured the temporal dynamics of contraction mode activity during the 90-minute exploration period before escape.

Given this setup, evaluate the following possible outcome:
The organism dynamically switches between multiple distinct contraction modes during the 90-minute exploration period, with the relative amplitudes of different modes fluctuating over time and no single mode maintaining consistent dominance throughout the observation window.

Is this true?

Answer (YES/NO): YES